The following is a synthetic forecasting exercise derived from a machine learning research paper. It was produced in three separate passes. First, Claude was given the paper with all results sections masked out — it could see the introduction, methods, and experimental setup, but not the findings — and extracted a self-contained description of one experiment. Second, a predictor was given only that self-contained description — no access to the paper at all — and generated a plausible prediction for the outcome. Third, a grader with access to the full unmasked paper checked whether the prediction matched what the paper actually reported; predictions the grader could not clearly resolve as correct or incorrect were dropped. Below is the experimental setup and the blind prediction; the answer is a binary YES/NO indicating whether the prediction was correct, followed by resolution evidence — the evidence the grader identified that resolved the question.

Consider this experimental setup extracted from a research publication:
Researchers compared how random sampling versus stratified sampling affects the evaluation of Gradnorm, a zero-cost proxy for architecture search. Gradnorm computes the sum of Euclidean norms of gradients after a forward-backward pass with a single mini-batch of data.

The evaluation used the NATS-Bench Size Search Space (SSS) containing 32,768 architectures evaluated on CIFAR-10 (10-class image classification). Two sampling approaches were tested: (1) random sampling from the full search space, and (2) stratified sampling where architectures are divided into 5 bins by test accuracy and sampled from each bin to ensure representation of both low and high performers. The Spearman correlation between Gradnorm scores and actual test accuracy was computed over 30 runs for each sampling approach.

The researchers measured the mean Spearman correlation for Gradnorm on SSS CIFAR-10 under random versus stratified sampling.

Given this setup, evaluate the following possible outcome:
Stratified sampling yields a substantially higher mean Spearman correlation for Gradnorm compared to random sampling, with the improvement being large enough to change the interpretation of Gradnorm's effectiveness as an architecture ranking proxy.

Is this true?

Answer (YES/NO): YES